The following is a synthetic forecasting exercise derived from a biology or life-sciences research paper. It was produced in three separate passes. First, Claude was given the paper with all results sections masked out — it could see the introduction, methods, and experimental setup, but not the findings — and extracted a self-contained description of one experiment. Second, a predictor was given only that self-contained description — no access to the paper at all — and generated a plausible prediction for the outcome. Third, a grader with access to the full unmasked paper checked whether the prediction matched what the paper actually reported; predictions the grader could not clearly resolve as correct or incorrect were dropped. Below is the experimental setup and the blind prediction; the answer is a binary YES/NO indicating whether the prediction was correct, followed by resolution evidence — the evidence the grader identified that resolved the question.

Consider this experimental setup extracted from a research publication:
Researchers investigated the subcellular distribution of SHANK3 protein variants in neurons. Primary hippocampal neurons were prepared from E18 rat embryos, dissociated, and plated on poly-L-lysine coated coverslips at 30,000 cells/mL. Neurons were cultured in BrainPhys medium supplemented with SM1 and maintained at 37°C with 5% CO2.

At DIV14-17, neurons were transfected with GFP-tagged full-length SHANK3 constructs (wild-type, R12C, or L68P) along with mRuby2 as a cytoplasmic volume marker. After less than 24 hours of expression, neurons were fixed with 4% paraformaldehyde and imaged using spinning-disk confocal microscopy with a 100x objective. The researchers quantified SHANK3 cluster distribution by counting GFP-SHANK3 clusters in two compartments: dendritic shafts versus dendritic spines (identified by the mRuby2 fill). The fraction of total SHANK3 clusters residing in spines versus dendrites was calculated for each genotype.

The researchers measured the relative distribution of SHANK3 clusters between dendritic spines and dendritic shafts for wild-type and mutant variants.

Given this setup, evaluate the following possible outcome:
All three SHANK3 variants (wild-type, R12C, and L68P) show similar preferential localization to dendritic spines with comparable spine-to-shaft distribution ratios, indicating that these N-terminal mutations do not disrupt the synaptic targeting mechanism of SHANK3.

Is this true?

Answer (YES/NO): NO